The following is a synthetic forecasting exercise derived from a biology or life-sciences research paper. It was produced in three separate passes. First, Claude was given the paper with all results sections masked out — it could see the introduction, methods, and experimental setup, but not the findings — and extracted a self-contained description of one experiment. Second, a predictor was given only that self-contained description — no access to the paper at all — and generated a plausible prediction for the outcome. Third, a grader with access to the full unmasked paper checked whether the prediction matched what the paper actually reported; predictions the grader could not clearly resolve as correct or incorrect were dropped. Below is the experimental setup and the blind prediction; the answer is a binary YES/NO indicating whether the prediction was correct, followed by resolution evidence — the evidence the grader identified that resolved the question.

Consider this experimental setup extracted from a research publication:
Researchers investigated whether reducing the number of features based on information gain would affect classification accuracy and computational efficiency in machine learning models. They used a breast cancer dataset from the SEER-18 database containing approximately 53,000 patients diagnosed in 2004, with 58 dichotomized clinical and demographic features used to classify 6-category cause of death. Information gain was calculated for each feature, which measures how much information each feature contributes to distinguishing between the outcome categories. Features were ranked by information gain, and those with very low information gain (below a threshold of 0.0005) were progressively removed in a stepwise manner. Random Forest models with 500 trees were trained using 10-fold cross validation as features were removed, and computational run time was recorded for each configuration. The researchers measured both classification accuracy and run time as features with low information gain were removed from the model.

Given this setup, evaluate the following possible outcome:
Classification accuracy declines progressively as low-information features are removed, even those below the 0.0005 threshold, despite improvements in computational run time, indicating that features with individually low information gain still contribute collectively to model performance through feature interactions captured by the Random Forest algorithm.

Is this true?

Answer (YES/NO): NO